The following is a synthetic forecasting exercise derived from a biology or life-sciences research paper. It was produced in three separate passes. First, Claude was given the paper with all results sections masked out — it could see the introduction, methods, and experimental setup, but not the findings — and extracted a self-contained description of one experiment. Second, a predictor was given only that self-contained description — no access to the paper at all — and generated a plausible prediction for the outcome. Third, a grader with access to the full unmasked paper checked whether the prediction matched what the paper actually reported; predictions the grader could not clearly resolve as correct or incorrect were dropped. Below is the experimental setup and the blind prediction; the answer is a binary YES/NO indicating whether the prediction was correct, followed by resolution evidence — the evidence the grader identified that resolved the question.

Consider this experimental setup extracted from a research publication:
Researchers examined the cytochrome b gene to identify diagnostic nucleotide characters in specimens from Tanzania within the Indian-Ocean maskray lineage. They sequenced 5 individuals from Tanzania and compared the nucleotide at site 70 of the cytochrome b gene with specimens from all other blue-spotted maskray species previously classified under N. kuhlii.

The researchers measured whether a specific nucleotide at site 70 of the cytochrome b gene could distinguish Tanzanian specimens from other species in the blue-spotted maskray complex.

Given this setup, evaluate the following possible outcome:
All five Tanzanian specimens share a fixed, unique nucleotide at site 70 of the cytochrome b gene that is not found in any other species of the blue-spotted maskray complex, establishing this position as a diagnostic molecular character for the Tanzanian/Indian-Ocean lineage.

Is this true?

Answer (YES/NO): YES